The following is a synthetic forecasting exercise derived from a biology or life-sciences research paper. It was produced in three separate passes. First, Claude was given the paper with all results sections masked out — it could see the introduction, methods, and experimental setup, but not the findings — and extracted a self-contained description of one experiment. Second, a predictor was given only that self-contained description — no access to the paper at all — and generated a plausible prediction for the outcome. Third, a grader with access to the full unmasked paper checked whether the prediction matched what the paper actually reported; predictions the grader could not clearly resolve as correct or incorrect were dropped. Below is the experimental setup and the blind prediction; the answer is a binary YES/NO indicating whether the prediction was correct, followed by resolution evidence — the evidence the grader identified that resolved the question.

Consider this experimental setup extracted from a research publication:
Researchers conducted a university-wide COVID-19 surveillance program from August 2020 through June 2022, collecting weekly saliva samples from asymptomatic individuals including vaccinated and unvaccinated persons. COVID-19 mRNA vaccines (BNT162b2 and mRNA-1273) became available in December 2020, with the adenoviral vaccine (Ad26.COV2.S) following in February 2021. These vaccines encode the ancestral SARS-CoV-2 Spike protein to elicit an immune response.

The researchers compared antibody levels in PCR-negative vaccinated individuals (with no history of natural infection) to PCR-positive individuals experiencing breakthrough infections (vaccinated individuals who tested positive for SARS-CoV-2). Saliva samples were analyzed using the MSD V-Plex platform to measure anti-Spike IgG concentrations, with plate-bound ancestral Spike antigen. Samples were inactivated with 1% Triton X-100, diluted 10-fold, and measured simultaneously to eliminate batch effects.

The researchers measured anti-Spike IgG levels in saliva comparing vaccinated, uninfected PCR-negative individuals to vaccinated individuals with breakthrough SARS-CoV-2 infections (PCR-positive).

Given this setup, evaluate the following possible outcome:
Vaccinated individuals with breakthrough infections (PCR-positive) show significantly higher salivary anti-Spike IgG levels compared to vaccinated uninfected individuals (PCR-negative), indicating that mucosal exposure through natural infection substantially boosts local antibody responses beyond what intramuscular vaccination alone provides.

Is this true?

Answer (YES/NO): NO